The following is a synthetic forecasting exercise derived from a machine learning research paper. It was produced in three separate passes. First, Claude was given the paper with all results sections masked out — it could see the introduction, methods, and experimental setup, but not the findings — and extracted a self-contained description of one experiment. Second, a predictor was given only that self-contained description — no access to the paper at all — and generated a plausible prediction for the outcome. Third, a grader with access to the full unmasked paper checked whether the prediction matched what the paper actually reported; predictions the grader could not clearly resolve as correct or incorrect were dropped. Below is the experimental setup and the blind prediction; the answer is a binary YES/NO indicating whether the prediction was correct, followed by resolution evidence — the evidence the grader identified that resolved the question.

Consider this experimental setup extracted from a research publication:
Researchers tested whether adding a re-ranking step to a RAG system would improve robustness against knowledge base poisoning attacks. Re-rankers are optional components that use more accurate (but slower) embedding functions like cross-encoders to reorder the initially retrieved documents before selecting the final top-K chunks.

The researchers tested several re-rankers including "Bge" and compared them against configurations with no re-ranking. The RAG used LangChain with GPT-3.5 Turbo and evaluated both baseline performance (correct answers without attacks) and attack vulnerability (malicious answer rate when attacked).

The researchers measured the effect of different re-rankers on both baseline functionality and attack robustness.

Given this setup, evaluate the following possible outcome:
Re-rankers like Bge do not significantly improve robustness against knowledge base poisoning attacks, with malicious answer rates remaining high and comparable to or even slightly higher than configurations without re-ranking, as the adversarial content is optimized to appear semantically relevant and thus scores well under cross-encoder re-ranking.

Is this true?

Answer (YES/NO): NO